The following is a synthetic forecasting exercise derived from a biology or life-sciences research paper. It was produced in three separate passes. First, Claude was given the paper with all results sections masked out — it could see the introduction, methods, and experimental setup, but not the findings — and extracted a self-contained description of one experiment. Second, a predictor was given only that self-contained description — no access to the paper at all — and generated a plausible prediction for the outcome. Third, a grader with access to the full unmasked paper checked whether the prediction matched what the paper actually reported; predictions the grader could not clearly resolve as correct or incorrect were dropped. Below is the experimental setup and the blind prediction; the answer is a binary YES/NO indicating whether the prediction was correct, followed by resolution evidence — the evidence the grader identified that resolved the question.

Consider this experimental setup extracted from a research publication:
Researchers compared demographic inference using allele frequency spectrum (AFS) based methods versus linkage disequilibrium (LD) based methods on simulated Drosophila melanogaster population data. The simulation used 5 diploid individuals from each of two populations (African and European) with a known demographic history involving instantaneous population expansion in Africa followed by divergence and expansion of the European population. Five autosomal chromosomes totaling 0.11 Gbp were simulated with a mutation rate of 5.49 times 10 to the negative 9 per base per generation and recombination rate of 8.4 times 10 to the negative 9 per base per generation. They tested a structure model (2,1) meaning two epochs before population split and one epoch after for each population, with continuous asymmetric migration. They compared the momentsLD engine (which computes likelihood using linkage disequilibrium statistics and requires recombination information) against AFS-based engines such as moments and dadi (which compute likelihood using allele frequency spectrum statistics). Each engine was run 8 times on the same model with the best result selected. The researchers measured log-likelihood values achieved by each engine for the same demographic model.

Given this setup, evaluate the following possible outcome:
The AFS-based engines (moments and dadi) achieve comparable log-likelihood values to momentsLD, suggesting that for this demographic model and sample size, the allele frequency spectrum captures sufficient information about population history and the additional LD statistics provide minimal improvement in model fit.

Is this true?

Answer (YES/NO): NO